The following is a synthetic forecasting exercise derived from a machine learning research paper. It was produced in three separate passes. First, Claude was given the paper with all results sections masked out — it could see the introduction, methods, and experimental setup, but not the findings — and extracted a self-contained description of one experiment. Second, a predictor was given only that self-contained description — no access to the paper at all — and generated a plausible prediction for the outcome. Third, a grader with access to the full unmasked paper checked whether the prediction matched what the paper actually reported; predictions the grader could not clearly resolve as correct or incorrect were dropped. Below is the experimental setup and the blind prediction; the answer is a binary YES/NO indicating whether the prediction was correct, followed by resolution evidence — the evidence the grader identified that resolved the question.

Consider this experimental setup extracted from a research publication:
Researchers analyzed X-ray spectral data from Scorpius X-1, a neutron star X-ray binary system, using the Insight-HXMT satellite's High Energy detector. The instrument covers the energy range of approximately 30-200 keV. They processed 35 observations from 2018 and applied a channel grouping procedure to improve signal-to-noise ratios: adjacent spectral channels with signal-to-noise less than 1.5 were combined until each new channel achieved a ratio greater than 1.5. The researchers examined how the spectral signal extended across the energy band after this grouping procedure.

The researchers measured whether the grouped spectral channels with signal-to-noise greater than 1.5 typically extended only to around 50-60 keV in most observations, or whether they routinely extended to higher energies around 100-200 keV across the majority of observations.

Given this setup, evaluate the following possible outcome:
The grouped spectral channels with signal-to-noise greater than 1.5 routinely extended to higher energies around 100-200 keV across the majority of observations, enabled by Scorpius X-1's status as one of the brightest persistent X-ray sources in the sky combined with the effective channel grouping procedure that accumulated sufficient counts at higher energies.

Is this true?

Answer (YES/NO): NO